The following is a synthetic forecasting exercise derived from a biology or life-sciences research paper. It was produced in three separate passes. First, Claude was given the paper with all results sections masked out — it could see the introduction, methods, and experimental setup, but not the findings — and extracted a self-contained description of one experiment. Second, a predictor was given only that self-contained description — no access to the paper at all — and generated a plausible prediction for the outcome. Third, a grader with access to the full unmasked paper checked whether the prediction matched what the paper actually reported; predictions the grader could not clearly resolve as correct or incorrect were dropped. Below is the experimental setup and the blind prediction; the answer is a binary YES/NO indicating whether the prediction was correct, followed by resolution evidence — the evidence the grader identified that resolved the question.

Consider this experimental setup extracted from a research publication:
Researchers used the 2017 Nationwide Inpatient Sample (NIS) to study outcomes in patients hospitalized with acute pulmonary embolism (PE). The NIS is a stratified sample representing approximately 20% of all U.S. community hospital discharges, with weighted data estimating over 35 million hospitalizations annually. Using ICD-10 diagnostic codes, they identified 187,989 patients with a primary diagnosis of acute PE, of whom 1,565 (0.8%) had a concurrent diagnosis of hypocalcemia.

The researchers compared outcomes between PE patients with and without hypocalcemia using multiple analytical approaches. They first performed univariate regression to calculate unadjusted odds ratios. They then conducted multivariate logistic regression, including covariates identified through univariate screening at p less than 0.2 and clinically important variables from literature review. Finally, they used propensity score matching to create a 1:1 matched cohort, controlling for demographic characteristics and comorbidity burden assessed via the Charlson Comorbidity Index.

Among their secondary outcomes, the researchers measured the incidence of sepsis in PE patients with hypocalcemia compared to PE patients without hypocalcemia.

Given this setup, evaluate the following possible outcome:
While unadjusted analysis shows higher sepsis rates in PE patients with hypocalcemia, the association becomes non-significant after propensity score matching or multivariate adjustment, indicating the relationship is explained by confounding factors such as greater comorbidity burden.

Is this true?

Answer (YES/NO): NO